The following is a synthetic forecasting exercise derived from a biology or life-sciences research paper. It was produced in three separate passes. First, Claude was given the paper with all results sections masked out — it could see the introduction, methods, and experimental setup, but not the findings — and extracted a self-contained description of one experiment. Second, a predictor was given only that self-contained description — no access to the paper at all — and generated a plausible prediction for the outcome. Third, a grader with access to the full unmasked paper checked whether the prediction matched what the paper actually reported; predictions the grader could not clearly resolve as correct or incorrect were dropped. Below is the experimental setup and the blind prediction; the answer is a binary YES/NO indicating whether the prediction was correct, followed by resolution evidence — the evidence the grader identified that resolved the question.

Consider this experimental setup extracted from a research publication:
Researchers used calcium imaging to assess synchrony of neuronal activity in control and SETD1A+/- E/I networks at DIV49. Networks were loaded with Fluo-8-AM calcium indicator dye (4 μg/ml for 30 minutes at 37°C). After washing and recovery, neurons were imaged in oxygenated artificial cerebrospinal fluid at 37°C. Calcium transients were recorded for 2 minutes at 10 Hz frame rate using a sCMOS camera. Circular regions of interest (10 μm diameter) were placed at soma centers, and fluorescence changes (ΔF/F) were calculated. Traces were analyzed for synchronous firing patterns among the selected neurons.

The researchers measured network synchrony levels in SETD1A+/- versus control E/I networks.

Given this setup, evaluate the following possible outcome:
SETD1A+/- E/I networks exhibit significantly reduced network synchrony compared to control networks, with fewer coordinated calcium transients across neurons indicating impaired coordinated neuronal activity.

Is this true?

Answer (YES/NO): NO